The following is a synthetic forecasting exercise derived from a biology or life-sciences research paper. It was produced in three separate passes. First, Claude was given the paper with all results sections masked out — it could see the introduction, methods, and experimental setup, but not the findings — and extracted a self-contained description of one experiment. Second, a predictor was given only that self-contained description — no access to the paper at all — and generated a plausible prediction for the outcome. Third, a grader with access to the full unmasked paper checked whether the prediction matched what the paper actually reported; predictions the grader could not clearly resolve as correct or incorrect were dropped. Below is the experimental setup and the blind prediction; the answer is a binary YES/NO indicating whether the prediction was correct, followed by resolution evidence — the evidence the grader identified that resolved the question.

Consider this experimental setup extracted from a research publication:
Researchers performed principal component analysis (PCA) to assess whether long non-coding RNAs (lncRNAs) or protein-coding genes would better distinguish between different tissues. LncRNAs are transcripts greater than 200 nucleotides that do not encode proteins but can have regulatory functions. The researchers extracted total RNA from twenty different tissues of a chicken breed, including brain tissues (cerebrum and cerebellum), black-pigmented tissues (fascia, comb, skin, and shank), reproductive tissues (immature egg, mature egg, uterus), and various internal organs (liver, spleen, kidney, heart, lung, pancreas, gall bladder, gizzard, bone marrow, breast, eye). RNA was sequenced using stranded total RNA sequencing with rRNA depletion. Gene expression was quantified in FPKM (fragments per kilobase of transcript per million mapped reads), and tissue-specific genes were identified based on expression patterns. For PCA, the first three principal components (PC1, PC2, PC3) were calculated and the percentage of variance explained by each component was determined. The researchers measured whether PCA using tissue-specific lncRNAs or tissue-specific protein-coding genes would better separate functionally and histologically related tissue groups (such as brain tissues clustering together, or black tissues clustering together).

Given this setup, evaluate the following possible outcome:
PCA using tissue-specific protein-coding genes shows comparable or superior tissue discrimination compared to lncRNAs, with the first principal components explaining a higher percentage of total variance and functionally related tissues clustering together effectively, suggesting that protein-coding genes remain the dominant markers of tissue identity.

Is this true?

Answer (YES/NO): NO